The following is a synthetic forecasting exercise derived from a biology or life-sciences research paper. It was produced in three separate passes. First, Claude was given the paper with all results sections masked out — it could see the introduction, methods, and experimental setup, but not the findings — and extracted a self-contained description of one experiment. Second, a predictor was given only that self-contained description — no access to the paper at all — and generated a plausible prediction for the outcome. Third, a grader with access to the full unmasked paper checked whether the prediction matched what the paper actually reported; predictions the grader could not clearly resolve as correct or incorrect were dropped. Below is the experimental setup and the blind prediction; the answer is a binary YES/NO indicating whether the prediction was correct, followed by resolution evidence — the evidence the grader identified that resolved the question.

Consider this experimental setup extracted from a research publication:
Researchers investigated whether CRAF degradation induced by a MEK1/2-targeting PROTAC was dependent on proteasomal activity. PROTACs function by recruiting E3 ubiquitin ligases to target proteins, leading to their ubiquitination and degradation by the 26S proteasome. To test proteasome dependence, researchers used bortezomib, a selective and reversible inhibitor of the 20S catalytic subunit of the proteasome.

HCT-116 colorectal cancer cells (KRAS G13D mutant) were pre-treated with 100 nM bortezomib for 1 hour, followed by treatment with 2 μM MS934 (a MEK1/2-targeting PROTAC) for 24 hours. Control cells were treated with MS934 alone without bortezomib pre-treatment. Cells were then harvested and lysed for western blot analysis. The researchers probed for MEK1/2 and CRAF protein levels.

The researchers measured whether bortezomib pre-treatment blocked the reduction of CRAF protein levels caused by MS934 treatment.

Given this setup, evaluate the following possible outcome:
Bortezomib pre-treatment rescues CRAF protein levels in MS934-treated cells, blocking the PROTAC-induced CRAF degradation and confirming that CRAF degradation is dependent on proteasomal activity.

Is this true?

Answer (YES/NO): YES